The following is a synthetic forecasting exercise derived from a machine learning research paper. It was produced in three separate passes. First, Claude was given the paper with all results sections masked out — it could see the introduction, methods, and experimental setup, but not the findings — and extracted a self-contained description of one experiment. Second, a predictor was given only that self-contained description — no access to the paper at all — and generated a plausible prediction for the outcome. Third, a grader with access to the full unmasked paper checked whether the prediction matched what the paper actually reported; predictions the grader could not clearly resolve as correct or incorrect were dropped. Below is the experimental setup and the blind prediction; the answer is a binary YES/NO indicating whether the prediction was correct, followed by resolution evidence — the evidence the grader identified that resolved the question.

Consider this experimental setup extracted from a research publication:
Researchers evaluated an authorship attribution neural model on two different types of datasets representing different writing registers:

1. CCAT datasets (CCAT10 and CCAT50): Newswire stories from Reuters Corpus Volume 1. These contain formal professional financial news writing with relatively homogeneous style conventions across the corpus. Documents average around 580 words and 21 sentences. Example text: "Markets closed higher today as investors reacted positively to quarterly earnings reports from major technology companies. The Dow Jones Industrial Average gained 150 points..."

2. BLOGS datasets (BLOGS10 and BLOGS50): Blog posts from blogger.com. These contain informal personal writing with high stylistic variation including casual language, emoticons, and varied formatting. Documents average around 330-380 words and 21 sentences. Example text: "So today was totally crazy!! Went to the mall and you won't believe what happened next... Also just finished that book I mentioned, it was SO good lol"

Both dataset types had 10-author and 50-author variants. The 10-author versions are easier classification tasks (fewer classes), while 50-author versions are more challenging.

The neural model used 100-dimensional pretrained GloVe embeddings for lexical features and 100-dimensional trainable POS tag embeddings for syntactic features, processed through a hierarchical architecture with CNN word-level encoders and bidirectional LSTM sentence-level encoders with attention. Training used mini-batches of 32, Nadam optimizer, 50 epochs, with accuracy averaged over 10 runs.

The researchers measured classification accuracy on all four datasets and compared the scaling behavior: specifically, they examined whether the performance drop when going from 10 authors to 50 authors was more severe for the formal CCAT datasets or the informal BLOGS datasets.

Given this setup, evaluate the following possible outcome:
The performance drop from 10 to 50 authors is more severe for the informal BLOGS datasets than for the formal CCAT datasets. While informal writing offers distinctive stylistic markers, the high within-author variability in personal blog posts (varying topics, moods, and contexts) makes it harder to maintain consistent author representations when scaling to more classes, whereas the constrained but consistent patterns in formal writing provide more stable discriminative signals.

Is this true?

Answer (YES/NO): YES